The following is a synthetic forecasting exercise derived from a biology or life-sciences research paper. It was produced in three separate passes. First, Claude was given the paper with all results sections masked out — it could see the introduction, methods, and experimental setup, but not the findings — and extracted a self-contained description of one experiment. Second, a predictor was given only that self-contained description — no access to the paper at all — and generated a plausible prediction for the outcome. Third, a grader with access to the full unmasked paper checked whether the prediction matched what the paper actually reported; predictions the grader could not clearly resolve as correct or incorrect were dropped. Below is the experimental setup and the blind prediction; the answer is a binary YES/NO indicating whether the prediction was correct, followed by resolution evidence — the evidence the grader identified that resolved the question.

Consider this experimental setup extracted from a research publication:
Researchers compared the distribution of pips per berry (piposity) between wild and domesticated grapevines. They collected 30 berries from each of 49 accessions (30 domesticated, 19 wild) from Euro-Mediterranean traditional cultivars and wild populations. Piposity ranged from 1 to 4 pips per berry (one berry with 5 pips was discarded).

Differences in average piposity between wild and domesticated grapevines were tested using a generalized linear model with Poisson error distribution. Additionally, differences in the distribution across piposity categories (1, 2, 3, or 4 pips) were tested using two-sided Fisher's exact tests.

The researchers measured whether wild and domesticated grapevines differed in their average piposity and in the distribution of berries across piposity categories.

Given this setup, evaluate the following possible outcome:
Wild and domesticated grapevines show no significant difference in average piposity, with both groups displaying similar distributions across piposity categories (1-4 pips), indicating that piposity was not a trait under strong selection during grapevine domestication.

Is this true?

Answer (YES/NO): NO